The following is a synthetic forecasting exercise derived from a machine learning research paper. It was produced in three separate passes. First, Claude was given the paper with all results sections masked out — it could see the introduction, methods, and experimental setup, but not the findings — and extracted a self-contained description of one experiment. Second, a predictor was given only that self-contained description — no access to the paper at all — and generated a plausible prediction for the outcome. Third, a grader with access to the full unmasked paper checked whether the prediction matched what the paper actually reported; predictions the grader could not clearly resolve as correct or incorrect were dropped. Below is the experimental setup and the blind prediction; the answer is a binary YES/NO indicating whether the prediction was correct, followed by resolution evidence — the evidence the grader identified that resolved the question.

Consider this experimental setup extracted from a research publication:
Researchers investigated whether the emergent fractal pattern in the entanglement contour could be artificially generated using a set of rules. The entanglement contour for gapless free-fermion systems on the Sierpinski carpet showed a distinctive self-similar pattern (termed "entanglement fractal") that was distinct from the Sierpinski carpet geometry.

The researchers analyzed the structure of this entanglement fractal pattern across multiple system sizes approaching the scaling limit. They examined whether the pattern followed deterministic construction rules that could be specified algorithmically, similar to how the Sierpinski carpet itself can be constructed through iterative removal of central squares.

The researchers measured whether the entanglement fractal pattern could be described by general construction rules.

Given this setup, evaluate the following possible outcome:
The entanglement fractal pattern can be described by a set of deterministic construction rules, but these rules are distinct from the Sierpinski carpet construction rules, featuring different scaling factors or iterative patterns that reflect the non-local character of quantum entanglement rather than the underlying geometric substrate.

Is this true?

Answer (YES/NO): NO